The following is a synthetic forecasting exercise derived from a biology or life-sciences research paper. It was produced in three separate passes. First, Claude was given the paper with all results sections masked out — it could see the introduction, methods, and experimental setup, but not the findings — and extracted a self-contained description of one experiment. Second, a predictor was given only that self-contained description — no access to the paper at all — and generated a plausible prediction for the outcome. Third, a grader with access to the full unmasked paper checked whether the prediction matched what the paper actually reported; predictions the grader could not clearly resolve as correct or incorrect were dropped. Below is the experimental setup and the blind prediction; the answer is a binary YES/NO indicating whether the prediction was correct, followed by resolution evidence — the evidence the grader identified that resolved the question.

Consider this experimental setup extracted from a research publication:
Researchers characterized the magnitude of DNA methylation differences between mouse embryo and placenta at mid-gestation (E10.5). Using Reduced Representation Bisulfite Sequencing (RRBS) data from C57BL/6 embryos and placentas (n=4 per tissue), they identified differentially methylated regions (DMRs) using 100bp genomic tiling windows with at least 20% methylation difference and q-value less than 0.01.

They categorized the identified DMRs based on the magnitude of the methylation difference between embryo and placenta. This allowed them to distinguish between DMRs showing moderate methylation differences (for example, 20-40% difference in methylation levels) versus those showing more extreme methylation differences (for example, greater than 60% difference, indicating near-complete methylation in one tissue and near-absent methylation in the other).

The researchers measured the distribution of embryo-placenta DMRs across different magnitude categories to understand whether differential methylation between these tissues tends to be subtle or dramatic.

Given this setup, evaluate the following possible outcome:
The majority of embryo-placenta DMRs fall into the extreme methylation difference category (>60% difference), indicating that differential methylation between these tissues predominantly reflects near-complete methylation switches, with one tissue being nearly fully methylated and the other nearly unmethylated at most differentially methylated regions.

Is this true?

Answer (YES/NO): NO